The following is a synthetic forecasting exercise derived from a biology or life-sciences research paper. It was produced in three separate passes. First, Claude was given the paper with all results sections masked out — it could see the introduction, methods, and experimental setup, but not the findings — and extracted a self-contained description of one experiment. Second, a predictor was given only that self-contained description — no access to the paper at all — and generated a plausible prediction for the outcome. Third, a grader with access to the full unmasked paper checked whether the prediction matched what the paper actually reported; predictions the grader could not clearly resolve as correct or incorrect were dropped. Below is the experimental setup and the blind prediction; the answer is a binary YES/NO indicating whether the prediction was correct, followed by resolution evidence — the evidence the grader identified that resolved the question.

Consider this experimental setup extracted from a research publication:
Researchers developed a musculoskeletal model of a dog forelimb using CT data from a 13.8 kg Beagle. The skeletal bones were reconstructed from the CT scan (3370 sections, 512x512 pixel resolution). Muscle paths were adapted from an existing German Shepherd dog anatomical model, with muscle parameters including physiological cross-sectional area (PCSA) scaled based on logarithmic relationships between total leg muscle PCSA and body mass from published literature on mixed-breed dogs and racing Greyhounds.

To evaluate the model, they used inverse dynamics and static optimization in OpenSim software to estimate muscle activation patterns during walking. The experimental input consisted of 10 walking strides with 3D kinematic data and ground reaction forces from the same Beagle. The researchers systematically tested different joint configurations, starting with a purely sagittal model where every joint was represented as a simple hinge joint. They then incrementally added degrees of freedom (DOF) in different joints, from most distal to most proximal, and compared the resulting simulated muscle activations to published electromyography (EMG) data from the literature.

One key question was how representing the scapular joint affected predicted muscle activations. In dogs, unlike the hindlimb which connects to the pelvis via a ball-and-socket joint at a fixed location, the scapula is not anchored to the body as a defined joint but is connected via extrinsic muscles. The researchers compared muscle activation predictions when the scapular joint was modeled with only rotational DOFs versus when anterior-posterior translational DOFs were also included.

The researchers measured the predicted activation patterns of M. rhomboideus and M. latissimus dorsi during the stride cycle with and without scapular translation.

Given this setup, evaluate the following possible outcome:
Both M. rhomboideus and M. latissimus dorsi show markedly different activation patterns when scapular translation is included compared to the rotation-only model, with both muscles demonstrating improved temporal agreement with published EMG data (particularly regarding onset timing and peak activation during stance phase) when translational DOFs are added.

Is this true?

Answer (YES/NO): NO